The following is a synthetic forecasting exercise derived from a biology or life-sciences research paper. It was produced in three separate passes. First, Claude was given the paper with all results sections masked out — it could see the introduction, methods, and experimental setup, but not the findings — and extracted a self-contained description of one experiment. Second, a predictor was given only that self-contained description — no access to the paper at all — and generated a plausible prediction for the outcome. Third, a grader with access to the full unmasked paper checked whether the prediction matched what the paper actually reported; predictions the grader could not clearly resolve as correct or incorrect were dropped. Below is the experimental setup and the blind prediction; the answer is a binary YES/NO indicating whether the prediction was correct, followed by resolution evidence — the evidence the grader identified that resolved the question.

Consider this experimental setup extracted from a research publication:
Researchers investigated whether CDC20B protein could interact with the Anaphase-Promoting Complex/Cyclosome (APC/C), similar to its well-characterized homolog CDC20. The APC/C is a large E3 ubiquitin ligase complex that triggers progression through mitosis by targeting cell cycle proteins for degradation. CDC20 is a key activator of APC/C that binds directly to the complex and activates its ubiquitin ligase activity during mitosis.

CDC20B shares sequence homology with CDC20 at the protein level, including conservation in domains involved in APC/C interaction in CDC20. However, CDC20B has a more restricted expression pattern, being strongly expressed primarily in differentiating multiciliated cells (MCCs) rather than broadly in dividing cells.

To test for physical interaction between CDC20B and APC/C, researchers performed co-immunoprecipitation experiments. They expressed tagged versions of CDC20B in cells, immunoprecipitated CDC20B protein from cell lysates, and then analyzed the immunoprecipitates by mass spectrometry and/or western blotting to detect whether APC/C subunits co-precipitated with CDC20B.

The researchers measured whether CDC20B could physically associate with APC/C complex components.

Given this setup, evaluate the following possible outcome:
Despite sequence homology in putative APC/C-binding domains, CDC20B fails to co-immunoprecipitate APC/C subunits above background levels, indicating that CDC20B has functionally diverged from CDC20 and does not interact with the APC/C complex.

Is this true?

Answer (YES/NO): YES